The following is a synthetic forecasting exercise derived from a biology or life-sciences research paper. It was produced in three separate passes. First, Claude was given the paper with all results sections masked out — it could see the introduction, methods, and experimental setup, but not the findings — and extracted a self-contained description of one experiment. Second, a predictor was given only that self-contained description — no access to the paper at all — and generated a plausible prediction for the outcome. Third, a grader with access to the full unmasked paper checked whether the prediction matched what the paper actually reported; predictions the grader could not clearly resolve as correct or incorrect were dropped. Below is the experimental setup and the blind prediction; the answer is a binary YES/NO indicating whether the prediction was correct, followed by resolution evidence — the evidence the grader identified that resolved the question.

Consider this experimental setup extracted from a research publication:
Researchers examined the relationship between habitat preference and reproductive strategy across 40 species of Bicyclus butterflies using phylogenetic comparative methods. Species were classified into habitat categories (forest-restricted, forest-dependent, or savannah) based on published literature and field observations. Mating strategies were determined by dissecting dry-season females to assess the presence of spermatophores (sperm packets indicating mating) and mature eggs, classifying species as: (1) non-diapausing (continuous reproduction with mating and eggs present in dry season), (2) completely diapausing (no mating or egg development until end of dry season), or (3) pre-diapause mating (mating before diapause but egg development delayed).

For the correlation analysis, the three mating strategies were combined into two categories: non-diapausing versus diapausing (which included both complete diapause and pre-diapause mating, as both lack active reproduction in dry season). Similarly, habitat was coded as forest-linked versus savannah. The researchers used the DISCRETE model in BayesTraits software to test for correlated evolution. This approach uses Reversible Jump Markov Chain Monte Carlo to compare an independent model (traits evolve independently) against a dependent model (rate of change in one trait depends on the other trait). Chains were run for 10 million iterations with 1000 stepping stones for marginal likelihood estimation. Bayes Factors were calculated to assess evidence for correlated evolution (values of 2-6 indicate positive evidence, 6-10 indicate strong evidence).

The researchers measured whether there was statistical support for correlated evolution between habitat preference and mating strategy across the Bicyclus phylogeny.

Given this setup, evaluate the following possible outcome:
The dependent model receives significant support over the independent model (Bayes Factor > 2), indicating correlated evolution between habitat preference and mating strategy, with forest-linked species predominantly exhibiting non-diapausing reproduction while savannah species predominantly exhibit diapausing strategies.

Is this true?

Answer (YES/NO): YES